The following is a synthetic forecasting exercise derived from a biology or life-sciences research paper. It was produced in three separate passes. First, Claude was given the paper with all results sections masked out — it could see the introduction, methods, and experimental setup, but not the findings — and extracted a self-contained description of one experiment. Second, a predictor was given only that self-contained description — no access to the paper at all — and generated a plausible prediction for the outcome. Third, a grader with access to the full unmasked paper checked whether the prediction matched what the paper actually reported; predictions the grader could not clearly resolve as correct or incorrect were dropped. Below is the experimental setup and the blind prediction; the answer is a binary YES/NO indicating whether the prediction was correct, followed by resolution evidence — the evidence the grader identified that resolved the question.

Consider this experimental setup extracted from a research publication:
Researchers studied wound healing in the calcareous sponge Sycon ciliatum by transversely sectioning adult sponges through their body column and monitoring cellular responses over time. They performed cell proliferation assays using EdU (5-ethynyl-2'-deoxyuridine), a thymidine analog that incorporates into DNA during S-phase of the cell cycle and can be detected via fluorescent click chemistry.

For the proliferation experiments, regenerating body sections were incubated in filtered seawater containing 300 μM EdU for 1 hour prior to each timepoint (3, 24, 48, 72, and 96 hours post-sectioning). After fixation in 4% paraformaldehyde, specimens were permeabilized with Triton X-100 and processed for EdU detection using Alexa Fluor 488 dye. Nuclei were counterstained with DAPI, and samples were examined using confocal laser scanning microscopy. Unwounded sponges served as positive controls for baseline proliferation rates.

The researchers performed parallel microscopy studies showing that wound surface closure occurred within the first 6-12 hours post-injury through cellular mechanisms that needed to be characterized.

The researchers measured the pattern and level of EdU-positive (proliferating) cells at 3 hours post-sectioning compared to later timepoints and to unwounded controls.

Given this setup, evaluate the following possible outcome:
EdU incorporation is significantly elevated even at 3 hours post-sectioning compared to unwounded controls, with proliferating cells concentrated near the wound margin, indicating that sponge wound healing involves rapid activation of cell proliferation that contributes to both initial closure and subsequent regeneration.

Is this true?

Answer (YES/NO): NO